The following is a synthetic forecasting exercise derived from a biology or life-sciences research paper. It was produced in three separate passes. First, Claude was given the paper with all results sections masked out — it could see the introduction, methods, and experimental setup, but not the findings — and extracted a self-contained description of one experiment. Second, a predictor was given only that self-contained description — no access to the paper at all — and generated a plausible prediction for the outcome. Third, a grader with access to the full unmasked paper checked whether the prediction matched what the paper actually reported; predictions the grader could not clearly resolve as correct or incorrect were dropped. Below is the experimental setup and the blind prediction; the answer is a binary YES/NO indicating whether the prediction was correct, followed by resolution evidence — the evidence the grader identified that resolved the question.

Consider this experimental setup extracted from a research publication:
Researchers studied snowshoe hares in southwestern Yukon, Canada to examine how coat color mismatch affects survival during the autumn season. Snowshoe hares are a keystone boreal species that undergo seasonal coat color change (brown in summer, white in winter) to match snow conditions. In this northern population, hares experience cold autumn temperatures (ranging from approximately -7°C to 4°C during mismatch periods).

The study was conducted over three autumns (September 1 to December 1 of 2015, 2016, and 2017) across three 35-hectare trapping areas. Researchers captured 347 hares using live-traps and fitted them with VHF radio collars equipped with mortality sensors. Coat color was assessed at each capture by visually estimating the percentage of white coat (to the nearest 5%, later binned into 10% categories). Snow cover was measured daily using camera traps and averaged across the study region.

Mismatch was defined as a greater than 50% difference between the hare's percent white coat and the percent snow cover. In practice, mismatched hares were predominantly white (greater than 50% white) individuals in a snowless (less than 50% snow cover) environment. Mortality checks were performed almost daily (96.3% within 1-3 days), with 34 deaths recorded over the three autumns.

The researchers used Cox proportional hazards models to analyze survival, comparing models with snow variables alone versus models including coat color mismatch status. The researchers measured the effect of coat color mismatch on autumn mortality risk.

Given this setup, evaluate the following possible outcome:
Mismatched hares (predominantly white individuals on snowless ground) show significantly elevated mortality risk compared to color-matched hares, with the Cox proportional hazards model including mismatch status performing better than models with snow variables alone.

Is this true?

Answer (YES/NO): NO